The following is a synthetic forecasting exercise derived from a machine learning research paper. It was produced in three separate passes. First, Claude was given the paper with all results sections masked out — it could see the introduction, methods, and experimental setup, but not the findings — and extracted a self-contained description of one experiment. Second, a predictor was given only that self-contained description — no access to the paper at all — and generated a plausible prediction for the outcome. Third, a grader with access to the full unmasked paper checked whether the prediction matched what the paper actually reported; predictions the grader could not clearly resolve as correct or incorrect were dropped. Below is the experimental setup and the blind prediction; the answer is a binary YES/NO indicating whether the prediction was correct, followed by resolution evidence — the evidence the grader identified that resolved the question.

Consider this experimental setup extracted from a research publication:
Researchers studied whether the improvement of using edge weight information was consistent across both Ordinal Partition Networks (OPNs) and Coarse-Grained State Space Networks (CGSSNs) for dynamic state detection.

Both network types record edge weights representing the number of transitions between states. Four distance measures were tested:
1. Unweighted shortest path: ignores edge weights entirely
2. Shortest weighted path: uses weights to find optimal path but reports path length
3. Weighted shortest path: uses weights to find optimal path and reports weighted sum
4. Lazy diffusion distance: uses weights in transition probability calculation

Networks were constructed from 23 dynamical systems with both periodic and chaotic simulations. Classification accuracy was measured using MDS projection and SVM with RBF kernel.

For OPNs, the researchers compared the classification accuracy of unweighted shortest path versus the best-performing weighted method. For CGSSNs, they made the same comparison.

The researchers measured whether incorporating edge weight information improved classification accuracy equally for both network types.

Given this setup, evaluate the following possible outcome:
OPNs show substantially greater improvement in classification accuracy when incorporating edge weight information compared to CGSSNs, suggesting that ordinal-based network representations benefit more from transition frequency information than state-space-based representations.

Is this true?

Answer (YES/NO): YES